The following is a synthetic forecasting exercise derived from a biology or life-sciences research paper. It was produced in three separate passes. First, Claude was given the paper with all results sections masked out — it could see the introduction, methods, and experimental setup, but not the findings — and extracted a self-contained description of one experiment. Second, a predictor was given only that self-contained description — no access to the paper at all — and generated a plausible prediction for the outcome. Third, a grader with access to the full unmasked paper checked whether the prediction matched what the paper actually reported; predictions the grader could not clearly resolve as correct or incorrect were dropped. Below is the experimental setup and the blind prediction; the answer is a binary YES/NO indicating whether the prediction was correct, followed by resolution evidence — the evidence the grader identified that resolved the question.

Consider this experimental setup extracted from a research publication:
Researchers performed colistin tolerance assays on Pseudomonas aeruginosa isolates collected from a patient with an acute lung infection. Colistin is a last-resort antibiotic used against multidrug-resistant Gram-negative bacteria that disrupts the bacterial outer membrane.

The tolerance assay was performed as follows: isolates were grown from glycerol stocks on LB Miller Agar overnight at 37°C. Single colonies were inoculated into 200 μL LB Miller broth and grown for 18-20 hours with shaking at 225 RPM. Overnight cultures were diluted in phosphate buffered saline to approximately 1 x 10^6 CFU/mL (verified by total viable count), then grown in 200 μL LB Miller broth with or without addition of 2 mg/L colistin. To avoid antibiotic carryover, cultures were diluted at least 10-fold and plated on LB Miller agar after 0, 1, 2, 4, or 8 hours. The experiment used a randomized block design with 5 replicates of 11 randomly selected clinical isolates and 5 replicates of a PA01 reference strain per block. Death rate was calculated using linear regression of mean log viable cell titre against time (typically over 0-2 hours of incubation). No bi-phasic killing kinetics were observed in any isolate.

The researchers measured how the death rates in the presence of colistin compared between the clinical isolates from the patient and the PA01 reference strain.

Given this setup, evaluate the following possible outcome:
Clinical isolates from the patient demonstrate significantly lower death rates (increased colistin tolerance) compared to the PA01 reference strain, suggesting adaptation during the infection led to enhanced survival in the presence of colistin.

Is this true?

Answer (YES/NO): NO